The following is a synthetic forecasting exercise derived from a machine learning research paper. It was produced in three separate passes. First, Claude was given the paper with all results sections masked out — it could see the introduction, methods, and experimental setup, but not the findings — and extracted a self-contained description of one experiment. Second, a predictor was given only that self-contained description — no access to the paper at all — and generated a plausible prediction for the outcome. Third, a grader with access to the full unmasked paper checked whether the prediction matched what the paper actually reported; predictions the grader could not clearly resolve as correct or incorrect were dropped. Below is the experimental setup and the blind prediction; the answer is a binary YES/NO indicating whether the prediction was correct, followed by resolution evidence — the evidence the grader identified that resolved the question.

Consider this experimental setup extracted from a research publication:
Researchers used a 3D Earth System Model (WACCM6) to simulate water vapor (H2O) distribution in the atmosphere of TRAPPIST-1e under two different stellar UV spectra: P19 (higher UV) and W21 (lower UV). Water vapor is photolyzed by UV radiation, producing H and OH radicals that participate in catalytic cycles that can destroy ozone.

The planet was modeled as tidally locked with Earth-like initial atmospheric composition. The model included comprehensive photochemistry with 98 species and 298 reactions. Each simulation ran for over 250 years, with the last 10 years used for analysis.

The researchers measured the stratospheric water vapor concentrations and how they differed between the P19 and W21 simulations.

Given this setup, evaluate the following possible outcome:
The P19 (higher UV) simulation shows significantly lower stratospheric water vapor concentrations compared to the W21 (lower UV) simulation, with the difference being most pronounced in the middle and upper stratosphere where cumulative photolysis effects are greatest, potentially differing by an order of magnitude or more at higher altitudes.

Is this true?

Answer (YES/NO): NO